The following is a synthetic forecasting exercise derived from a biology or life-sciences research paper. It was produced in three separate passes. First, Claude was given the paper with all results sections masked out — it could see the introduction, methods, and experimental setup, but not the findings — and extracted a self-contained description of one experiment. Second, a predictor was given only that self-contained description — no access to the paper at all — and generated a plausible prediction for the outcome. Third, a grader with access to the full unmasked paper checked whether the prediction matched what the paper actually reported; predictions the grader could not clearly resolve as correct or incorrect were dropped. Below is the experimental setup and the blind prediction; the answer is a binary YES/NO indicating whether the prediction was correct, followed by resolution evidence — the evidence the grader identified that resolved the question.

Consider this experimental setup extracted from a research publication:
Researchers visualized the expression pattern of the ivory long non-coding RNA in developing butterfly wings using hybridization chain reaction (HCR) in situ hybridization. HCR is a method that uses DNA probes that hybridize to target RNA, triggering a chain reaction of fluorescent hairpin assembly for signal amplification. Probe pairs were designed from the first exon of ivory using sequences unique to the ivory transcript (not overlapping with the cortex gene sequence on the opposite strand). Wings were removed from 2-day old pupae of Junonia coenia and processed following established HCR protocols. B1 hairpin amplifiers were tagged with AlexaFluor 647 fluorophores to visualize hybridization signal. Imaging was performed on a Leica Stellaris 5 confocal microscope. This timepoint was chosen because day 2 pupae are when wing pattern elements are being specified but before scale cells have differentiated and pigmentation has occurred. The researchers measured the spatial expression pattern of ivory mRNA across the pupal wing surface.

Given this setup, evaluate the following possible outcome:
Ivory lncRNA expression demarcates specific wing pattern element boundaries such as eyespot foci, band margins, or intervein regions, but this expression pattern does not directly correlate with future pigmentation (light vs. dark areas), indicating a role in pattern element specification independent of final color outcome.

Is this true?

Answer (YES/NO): NO